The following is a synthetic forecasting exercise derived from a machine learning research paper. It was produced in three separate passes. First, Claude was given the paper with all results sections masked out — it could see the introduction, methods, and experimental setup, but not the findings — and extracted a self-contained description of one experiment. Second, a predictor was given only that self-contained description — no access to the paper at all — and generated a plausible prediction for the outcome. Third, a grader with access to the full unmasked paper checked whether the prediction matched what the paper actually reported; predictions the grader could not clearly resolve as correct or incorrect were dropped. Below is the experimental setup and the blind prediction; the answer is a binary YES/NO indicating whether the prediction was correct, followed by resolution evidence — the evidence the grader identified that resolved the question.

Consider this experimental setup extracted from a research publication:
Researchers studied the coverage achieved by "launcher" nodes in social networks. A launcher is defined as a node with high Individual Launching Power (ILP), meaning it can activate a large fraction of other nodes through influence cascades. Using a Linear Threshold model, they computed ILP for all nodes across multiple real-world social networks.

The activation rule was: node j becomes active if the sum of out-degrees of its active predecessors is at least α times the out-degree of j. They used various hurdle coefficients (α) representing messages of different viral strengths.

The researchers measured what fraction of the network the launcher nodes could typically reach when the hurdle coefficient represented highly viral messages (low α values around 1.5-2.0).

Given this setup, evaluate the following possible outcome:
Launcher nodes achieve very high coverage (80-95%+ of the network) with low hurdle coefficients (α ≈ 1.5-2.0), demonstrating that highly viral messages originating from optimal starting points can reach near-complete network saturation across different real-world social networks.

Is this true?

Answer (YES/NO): NO